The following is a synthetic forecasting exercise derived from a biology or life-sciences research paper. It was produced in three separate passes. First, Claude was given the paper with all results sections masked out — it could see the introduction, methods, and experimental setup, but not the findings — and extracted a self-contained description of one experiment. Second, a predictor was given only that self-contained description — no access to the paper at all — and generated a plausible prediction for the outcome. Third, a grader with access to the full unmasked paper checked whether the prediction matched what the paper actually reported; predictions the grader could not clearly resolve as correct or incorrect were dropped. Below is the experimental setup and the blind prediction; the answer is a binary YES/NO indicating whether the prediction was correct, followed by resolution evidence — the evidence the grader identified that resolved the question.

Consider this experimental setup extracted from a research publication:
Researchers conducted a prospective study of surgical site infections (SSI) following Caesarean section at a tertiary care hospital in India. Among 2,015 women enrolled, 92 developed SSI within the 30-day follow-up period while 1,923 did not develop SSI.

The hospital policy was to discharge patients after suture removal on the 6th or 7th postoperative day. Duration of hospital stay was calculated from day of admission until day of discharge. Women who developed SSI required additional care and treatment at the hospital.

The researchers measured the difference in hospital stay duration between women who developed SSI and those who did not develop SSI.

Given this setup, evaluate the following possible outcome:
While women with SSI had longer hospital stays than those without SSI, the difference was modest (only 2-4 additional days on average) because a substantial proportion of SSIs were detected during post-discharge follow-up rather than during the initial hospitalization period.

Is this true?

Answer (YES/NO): NO